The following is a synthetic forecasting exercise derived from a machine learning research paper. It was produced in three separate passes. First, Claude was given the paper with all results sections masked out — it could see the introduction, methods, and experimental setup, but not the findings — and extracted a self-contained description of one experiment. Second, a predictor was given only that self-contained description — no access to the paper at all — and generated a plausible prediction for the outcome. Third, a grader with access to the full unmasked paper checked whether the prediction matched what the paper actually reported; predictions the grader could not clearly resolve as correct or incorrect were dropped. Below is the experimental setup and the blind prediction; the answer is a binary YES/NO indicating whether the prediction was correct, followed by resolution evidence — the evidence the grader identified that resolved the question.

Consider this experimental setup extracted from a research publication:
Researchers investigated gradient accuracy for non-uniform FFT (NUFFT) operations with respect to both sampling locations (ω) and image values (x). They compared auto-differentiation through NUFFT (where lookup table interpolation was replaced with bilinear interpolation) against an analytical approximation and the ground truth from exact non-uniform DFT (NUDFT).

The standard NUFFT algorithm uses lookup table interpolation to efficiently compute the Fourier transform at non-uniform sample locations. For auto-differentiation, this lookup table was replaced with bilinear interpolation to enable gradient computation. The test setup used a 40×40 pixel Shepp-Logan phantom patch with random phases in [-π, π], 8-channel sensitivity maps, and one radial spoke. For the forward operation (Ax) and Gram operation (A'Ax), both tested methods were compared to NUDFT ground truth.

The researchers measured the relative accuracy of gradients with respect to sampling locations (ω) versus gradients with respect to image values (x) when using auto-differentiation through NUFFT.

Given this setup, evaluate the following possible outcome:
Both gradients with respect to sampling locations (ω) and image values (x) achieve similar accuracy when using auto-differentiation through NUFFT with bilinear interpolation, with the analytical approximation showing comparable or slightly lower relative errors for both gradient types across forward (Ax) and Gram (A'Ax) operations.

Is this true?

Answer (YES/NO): NO